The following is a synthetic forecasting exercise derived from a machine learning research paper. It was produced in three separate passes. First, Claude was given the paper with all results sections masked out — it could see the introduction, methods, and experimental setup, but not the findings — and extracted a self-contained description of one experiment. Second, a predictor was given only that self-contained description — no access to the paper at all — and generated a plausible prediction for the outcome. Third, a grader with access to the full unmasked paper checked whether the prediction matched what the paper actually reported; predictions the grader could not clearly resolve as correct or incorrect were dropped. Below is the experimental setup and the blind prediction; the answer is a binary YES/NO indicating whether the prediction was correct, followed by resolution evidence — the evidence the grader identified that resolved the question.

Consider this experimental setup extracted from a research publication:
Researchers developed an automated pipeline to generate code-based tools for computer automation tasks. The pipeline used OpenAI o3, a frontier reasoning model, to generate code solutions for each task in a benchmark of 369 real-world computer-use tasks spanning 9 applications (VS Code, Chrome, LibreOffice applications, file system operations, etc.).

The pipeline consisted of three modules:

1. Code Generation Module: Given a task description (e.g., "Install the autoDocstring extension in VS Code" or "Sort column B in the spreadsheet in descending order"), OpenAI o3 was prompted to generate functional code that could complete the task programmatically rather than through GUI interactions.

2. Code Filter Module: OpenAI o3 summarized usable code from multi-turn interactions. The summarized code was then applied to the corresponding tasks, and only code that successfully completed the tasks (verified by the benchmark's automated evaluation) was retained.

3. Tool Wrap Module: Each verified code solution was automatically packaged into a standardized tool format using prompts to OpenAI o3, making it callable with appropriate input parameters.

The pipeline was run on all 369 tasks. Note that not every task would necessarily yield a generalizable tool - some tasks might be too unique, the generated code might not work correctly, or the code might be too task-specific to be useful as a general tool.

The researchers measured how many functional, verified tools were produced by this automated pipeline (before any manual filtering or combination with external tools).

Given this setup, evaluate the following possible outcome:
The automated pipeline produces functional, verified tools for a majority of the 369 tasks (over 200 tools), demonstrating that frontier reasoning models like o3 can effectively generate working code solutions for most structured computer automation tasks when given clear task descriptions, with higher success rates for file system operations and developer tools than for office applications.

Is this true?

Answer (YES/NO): NO